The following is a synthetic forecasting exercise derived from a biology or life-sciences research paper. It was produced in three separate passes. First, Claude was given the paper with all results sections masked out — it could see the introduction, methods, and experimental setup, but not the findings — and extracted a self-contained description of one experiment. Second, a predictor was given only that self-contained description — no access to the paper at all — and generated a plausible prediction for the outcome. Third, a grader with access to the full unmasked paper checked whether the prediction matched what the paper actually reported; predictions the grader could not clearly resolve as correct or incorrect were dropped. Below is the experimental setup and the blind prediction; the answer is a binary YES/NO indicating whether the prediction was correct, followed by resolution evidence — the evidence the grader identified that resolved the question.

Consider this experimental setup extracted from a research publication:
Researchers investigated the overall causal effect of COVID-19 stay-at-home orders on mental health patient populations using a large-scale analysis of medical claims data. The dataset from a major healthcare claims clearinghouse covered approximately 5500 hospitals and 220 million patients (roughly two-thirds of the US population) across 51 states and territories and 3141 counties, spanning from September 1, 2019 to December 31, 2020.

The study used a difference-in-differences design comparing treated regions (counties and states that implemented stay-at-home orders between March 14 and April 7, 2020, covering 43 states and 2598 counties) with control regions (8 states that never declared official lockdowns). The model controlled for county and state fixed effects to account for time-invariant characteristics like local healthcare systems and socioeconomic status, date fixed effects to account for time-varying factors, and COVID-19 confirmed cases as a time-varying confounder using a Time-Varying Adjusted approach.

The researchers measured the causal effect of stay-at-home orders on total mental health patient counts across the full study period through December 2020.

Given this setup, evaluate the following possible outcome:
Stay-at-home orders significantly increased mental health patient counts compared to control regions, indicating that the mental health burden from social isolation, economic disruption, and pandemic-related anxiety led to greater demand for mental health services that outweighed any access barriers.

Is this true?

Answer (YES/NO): YES